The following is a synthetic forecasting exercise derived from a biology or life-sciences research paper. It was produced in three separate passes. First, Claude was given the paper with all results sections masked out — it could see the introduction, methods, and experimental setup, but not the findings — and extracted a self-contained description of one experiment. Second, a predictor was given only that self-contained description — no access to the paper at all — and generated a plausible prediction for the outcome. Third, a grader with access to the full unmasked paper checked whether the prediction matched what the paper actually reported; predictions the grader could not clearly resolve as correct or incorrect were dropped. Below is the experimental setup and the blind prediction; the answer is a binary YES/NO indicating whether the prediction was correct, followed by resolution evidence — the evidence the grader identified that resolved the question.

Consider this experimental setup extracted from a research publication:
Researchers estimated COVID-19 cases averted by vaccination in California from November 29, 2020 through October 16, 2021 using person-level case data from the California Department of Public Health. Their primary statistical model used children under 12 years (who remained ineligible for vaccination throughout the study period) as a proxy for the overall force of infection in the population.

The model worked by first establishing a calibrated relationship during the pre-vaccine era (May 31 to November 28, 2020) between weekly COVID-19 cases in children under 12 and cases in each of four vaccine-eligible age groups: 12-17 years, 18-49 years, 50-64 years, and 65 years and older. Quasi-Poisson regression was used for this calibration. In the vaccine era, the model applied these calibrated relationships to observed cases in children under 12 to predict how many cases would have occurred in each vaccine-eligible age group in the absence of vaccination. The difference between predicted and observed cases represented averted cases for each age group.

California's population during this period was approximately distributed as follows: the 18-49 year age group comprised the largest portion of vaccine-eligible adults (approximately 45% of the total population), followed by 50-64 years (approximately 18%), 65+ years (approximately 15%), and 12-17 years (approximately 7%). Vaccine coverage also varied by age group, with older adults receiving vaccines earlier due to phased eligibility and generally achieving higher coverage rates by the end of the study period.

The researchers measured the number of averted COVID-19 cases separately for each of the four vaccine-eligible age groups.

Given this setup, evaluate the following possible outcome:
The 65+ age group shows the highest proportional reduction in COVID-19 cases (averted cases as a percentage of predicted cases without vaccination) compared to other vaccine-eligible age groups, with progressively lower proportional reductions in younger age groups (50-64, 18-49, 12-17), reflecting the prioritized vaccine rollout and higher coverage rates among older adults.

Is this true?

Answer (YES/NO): NO